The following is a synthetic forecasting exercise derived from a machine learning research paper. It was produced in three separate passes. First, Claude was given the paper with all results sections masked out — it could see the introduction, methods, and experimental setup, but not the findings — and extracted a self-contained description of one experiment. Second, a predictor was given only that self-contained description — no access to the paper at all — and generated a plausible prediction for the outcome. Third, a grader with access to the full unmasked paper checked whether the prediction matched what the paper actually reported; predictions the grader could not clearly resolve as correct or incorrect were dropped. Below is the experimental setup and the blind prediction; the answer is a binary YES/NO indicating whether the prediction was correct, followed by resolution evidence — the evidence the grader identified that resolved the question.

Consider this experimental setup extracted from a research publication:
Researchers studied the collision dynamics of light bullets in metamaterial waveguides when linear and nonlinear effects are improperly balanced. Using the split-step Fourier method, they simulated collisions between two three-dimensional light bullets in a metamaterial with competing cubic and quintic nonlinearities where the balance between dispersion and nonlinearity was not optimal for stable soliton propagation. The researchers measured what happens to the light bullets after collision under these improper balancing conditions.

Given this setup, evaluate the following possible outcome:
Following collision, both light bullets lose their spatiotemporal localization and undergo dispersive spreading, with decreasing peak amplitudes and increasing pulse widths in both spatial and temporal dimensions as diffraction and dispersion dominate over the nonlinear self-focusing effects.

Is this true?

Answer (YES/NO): NO